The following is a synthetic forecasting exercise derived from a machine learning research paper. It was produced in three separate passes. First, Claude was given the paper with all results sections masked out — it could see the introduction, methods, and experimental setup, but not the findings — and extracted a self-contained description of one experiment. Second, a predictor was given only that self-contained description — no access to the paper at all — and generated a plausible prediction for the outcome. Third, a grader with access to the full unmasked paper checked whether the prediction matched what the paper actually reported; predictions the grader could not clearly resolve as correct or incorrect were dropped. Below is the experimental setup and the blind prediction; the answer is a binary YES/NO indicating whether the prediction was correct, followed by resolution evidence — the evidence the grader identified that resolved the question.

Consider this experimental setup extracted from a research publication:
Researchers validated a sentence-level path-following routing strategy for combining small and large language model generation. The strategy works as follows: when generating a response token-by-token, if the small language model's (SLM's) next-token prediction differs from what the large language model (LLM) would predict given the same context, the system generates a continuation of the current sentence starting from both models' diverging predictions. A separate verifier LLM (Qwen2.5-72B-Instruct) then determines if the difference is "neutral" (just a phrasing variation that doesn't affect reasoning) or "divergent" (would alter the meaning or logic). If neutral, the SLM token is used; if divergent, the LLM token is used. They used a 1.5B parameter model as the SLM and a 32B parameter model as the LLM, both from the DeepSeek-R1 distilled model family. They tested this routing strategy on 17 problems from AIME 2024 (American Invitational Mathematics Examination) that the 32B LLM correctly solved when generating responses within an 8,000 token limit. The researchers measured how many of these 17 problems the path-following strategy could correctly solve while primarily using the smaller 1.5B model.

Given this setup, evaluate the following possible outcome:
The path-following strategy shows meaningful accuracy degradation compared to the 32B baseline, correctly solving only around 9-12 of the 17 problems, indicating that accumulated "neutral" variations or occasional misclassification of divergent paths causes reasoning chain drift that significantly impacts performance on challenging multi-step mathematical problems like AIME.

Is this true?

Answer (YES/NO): NO